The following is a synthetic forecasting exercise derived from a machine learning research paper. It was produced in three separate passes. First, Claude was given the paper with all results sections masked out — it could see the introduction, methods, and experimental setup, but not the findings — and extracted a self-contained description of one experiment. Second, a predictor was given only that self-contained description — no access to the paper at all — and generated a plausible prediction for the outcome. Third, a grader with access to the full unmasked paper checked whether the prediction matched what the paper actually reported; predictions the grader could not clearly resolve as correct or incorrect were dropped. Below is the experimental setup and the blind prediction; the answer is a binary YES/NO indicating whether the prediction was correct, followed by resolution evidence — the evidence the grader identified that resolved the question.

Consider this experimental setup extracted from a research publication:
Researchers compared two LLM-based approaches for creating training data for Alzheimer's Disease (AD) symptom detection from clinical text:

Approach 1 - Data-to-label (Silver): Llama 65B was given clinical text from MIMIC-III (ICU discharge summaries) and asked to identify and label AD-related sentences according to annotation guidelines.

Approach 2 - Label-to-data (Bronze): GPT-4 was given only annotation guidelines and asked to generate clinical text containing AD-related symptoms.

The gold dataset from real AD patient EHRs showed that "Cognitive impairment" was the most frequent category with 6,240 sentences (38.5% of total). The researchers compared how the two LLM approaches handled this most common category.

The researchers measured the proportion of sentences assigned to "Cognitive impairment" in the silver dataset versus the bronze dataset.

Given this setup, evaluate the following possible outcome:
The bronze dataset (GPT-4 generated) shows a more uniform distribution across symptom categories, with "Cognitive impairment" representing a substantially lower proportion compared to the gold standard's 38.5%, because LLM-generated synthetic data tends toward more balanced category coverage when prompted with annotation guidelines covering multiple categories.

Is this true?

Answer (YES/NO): YES